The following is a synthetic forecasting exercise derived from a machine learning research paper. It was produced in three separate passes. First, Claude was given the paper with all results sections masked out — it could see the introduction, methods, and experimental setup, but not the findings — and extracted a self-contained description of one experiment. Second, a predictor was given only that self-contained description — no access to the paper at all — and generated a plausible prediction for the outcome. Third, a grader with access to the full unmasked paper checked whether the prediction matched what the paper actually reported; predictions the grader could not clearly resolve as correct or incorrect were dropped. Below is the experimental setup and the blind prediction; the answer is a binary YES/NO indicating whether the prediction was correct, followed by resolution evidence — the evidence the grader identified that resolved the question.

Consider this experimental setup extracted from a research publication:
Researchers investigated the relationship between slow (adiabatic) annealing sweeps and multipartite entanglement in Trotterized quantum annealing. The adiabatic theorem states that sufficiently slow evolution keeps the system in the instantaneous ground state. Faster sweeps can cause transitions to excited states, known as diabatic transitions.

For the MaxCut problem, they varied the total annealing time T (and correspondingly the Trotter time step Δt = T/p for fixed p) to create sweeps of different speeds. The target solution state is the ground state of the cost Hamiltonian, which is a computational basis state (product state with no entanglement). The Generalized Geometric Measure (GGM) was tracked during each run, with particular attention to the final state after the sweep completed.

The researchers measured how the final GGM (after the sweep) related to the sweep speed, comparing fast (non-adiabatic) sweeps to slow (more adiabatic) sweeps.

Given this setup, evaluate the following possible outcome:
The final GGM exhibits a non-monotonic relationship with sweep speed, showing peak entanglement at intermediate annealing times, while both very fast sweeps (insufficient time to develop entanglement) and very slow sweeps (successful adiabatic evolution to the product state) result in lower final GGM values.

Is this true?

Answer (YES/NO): NO